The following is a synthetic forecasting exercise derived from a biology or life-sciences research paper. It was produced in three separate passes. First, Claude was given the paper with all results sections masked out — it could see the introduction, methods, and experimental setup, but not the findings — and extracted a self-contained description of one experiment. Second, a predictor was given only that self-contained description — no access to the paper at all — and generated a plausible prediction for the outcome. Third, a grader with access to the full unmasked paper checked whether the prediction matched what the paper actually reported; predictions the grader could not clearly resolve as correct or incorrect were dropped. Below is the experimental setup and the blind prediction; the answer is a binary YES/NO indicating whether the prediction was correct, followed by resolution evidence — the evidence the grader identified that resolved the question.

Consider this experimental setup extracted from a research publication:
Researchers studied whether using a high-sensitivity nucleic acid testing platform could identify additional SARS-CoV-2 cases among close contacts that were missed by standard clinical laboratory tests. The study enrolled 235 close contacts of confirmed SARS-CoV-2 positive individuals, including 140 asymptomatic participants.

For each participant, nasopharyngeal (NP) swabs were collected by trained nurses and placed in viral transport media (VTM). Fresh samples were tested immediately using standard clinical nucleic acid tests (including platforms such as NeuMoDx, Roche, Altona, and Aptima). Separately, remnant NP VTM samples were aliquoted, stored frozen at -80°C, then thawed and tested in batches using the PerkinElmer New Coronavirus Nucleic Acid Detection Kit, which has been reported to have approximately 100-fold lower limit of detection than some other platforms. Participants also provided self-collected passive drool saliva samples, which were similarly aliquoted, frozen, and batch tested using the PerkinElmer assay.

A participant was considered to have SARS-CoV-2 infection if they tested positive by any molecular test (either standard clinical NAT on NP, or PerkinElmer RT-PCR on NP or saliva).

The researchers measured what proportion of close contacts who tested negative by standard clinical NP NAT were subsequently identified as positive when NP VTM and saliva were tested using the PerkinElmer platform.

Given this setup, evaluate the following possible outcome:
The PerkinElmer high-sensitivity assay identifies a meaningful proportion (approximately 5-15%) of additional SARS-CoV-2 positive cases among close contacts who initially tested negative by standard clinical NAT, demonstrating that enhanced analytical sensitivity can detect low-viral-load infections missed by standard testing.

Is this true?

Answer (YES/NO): YES